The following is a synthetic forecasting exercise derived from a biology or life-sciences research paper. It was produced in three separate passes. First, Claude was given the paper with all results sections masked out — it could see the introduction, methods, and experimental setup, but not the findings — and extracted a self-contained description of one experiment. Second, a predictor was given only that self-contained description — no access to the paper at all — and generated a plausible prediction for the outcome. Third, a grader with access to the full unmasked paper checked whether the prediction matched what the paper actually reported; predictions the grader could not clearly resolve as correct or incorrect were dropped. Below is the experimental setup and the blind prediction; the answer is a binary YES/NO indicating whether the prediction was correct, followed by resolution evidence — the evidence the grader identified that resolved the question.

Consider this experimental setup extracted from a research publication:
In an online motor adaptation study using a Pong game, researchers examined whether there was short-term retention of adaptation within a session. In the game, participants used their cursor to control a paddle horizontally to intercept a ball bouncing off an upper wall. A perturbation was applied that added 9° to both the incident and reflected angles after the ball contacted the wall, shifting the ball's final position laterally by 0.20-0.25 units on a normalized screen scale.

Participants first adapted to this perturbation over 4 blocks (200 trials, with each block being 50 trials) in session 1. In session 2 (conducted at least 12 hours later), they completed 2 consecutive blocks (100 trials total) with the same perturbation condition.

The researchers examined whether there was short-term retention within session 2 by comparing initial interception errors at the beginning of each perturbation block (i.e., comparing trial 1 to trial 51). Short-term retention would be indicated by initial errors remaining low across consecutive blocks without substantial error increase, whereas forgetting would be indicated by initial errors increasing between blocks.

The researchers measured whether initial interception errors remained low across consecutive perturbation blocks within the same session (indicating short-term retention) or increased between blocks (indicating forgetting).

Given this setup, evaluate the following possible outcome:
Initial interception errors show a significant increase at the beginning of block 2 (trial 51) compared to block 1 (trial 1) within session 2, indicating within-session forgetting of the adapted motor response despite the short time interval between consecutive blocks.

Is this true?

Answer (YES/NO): NO